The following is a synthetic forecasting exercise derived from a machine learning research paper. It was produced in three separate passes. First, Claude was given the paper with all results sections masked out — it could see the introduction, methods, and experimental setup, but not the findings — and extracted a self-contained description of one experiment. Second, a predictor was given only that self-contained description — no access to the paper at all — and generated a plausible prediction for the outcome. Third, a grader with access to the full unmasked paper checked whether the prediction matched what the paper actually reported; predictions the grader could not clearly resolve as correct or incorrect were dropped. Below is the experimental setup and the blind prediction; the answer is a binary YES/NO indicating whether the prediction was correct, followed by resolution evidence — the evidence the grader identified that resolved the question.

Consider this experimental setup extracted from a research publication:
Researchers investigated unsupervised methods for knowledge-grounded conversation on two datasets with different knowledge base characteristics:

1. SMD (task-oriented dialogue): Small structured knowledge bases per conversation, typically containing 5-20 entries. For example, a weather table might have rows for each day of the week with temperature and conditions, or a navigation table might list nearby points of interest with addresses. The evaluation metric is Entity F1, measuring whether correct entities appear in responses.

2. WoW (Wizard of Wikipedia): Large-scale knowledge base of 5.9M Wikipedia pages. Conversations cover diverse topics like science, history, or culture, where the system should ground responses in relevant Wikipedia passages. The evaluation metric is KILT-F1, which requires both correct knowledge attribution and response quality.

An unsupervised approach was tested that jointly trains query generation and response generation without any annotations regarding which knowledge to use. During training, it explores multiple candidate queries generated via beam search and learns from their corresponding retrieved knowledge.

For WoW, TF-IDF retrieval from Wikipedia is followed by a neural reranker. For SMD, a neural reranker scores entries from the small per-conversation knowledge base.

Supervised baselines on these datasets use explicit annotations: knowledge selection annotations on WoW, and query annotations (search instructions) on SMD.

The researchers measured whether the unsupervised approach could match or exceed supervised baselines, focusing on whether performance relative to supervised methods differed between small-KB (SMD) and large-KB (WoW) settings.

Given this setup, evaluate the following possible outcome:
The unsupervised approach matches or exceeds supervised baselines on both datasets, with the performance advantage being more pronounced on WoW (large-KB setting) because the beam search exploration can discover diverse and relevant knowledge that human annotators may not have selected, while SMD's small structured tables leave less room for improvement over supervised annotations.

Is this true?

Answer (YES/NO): NO